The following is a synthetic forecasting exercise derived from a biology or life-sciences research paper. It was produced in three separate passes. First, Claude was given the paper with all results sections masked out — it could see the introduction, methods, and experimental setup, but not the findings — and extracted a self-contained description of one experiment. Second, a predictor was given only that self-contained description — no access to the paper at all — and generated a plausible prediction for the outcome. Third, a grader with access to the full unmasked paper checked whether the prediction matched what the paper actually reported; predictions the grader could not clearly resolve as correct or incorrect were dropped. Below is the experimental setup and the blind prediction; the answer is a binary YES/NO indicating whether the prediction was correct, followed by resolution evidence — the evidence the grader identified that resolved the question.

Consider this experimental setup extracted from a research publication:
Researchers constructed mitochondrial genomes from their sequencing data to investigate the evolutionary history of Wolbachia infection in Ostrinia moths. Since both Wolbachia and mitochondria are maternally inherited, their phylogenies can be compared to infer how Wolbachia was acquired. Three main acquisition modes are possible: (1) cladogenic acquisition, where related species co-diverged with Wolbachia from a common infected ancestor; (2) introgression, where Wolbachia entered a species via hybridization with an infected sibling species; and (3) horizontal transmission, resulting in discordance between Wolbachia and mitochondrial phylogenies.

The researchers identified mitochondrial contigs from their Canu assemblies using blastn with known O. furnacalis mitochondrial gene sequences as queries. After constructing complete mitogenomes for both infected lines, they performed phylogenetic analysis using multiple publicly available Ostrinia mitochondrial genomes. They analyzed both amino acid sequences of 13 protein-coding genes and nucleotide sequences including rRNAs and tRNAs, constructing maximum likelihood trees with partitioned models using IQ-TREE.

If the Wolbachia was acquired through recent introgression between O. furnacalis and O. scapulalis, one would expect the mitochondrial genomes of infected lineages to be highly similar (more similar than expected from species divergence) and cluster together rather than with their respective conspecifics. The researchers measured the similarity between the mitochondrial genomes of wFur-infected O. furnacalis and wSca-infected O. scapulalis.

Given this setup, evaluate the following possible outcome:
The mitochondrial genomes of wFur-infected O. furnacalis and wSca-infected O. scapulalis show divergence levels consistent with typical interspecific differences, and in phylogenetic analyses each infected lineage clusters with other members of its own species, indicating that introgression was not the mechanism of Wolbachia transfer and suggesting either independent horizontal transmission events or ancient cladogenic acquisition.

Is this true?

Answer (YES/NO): NO